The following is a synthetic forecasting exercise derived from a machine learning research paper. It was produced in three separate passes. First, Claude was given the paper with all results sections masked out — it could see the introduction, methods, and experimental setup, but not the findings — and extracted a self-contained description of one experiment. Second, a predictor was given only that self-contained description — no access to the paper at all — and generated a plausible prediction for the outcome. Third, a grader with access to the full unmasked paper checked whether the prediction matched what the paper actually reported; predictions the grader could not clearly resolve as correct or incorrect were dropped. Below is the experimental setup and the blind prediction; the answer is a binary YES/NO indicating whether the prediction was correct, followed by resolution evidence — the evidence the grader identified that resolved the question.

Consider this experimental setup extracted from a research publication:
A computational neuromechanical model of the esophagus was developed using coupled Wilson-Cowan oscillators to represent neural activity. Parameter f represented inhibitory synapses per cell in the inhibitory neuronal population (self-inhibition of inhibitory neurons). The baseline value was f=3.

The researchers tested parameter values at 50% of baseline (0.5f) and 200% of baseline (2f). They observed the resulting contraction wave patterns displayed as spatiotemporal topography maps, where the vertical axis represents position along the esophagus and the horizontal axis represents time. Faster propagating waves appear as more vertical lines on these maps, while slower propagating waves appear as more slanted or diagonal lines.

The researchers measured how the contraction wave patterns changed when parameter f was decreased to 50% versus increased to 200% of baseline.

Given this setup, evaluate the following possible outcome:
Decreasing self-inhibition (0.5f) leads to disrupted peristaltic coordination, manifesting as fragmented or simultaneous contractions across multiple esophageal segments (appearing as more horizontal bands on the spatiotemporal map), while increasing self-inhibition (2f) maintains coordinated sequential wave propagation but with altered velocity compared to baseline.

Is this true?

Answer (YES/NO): NO